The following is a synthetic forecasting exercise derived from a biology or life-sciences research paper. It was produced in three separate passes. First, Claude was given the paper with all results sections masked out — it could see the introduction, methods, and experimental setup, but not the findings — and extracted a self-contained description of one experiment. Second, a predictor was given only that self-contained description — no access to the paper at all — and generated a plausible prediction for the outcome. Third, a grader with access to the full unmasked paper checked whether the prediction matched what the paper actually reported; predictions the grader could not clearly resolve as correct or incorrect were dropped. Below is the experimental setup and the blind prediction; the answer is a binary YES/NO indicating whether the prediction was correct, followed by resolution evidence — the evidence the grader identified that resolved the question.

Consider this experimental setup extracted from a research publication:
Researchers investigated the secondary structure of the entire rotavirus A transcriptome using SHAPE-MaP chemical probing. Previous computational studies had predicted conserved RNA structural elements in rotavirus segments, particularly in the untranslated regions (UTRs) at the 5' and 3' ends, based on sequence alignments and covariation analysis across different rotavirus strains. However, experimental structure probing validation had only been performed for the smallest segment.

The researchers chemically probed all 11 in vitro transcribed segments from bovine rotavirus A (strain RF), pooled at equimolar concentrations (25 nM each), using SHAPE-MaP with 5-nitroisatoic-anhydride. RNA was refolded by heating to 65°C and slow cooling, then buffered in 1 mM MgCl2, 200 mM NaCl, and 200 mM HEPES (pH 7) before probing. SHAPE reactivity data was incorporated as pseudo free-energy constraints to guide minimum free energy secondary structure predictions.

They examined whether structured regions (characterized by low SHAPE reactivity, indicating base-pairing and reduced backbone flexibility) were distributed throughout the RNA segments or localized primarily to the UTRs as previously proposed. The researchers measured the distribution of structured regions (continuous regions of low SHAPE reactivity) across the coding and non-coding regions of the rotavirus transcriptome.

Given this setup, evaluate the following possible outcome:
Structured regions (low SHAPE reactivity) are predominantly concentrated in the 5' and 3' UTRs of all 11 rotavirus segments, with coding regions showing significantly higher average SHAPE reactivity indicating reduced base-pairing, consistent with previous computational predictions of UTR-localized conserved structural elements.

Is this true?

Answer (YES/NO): NO